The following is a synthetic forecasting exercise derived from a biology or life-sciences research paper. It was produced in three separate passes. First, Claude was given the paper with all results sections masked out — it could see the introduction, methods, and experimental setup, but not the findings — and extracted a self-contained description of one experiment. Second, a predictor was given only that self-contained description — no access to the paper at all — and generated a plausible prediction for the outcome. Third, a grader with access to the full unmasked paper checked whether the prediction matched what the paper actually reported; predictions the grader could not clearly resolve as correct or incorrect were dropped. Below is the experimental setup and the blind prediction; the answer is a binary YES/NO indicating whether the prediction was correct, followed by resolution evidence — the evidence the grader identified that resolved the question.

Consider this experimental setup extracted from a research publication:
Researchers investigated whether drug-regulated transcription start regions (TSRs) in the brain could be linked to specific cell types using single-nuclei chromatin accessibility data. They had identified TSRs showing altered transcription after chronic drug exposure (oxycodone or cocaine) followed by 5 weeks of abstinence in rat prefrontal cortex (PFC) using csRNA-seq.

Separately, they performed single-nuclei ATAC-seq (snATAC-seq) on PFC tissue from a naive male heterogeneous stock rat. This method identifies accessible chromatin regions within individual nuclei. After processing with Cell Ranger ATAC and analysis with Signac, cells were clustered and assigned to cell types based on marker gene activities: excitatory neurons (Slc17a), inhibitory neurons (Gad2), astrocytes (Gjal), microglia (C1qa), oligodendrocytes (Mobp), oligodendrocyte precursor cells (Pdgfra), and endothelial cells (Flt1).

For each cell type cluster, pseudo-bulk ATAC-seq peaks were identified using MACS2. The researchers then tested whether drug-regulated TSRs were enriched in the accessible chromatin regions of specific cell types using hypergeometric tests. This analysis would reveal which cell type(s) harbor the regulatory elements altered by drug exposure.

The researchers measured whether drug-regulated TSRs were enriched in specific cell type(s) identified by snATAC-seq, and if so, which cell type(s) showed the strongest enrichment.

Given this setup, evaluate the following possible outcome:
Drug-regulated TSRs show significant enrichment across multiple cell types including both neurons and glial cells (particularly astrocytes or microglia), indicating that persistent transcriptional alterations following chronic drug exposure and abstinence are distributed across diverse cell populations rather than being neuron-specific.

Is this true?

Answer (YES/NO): NO